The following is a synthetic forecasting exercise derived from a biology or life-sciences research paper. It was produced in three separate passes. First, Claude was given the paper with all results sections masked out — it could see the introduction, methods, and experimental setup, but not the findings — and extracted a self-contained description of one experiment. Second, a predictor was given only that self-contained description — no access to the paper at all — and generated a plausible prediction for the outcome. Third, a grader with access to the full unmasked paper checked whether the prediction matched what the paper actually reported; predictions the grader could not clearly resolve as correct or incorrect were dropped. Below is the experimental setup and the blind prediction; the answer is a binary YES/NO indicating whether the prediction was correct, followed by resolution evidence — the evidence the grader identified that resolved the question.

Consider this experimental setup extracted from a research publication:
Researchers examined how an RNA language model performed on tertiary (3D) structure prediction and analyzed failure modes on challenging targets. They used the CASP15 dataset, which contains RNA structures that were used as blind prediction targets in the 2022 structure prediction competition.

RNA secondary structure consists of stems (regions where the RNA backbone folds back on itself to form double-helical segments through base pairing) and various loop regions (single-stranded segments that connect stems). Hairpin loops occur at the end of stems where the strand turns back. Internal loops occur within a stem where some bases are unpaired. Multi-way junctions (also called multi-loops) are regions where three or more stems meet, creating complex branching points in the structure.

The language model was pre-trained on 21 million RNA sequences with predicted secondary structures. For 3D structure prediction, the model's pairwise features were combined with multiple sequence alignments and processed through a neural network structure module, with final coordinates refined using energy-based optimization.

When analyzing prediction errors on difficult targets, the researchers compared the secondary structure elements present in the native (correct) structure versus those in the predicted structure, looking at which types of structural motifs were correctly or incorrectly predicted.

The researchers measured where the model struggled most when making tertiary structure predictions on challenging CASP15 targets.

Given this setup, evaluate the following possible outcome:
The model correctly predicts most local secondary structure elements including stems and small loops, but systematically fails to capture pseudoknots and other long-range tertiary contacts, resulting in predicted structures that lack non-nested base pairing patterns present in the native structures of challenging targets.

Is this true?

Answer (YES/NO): NO